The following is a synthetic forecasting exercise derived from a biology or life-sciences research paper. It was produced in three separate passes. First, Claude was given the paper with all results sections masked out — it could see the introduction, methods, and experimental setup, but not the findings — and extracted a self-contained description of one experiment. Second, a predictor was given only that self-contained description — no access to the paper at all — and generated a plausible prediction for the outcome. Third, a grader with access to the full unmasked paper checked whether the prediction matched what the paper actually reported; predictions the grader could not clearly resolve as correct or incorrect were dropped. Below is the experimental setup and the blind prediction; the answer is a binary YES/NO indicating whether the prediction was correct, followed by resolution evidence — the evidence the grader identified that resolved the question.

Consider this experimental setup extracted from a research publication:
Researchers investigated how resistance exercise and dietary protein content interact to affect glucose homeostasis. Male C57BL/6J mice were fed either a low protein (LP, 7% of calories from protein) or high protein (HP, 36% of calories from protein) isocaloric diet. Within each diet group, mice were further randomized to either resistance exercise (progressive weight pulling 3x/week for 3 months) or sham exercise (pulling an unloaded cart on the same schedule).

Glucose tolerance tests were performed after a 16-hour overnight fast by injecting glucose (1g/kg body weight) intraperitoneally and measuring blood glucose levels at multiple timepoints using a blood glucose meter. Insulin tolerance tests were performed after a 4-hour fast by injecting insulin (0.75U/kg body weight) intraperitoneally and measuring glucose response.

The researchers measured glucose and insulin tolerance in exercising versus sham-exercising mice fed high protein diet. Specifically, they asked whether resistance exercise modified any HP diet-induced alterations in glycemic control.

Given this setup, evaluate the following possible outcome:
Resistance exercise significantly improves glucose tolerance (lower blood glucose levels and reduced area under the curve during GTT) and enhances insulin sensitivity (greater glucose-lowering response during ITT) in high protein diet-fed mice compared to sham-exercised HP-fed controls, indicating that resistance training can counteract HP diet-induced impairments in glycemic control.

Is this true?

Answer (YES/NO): NO